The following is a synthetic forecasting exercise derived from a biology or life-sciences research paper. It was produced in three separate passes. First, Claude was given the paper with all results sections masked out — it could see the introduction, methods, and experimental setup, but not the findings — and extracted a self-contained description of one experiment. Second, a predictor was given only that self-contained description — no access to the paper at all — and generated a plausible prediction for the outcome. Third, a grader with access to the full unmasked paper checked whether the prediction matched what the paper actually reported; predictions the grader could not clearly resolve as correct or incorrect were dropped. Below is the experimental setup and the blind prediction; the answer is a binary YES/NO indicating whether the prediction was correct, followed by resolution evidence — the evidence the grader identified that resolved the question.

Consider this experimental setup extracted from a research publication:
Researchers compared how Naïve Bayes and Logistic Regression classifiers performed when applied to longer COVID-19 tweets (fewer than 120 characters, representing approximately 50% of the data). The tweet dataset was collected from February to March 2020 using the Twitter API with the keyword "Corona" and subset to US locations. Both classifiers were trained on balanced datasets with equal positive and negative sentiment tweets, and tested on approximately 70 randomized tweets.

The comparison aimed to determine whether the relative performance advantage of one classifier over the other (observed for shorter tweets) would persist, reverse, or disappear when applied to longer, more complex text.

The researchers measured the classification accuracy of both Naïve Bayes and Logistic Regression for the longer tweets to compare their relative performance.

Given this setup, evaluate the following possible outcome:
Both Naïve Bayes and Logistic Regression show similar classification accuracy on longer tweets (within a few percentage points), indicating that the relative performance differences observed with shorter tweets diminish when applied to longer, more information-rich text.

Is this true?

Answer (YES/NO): YES